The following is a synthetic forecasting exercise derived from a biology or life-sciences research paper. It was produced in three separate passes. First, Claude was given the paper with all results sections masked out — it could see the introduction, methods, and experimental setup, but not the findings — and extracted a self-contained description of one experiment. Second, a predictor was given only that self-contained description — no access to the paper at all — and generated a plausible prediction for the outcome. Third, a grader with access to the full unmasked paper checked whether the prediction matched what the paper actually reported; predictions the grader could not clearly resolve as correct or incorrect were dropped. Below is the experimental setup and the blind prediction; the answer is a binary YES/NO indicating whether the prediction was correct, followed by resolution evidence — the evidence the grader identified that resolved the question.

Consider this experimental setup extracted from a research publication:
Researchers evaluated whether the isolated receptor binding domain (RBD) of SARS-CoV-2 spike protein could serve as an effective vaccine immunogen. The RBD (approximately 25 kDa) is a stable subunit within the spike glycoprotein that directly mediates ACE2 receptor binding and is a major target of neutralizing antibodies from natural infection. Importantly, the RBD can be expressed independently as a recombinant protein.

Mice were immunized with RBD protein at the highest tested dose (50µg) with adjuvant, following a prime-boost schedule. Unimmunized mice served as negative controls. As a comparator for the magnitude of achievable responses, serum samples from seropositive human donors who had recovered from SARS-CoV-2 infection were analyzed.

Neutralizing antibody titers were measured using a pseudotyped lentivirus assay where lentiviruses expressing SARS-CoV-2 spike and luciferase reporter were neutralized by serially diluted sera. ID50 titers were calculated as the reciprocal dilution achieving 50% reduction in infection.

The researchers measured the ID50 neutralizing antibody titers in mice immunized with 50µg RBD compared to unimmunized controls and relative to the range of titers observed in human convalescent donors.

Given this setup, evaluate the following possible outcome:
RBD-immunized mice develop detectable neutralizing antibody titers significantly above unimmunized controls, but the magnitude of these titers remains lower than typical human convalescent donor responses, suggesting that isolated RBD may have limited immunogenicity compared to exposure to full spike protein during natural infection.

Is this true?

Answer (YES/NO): NO